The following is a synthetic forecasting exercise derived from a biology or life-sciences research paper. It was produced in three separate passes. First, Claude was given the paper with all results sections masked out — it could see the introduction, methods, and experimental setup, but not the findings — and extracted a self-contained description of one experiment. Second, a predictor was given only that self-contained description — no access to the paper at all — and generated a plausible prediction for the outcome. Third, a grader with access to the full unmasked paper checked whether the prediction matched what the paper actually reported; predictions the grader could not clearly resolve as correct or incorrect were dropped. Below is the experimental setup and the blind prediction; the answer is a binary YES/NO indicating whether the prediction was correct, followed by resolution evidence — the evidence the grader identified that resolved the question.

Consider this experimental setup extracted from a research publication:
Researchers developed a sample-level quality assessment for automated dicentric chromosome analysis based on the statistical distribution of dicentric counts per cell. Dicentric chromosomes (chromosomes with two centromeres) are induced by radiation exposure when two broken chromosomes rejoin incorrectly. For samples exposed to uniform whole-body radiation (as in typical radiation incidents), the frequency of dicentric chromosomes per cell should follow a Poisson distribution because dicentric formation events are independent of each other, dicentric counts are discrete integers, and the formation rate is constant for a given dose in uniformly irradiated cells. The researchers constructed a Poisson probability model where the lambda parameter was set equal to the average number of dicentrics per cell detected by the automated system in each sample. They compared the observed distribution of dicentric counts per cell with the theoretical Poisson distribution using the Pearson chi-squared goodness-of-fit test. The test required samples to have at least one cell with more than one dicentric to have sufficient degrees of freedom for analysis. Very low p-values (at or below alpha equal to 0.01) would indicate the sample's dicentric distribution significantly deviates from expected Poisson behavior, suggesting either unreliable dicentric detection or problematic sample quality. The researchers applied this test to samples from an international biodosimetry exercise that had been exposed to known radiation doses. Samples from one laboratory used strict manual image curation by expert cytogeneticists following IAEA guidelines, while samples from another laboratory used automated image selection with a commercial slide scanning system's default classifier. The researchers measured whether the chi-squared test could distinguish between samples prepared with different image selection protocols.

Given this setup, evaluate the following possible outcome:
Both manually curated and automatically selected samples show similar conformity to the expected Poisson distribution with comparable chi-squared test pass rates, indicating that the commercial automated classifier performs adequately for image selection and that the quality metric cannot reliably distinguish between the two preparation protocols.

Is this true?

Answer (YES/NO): NO